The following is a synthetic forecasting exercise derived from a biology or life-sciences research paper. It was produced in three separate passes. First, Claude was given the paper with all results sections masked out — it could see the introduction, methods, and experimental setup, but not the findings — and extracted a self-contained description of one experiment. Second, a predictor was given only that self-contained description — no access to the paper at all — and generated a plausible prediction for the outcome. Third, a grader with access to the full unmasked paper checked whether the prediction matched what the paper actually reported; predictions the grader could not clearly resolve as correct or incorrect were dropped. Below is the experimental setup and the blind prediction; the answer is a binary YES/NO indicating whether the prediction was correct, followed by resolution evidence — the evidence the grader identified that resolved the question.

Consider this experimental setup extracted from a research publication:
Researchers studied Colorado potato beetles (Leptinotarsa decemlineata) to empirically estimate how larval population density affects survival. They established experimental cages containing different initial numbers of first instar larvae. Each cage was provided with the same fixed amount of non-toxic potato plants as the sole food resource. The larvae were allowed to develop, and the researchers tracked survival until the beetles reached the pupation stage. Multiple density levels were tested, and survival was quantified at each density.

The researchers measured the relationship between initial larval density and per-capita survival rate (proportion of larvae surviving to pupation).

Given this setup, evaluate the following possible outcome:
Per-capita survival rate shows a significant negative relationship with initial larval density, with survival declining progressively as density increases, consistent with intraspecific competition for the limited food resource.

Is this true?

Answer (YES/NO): YES